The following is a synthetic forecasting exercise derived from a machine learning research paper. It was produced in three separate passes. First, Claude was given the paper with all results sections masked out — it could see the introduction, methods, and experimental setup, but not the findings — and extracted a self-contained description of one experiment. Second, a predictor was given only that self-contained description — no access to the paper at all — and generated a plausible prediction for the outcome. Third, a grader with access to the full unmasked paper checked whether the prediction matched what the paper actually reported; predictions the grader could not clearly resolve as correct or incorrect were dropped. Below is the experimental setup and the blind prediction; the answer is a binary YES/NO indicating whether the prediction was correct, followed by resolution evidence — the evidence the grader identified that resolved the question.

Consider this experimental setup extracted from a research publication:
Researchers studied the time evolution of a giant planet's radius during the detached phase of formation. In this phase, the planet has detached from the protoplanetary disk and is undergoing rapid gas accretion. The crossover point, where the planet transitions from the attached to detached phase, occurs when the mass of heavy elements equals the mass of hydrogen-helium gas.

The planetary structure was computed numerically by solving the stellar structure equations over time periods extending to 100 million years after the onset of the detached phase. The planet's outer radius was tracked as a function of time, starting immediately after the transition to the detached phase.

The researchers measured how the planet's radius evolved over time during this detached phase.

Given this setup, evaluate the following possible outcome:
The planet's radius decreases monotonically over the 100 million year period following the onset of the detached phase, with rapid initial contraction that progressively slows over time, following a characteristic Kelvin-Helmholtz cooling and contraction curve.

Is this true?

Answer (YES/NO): YES